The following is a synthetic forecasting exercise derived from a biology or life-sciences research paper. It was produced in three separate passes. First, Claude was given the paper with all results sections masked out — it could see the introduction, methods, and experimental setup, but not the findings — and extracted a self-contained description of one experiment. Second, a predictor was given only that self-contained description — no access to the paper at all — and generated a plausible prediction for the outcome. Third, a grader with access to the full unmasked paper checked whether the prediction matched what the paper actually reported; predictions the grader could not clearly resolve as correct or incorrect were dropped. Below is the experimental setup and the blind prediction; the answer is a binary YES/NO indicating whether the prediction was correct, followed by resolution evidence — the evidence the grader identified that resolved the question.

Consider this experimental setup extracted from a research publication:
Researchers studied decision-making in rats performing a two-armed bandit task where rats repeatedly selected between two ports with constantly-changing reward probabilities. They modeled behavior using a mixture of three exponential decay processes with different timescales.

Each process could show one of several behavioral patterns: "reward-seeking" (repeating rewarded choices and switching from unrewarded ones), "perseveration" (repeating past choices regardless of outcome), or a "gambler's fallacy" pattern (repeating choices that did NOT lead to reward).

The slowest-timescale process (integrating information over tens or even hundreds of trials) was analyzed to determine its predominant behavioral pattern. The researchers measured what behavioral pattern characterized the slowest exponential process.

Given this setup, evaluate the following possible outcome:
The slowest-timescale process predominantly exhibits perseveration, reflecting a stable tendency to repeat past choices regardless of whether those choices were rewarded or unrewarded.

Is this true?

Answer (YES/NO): NO